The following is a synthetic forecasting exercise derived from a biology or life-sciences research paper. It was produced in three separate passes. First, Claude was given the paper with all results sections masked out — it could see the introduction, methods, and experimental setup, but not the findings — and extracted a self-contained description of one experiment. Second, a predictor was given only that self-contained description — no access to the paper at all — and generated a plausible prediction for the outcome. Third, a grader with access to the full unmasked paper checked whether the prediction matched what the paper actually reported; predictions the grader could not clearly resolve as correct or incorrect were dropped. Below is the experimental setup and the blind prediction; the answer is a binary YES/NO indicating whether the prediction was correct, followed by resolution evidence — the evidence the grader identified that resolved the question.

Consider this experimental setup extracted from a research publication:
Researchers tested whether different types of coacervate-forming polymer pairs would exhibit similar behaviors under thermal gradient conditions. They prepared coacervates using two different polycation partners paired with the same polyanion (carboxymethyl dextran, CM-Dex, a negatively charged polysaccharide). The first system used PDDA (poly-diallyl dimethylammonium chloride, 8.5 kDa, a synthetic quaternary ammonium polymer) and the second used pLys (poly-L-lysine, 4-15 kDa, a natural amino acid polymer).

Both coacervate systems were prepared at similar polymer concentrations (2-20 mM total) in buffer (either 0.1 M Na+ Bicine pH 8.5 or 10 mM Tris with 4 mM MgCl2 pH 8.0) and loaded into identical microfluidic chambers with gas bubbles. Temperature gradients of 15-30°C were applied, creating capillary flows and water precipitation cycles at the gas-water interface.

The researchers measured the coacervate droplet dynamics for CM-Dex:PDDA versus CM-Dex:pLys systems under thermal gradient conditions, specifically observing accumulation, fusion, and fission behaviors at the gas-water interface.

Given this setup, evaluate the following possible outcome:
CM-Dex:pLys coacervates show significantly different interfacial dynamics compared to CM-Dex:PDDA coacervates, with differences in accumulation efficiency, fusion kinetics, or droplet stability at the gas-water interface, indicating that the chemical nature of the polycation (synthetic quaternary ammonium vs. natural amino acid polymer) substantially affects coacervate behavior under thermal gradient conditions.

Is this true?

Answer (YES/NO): NO